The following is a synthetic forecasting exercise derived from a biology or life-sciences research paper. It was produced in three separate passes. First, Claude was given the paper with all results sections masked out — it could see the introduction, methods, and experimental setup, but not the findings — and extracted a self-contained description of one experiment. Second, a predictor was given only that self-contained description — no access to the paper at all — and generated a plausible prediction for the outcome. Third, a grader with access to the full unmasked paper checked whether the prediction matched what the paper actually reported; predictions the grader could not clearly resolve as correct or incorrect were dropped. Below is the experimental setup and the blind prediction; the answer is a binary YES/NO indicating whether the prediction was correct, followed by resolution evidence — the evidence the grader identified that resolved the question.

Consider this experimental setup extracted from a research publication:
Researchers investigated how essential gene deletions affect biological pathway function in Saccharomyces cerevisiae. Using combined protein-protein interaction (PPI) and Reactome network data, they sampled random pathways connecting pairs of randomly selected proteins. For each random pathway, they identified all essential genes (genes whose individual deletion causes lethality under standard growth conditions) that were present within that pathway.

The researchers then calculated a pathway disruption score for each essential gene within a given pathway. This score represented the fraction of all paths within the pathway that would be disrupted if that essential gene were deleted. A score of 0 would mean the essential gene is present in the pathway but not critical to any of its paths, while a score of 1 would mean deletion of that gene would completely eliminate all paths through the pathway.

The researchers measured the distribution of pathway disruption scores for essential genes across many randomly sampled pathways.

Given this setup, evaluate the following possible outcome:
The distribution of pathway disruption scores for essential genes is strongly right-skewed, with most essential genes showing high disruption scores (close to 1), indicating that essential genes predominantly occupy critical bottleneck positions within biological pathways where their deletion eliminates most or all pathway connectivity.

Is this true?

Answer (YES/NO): NO